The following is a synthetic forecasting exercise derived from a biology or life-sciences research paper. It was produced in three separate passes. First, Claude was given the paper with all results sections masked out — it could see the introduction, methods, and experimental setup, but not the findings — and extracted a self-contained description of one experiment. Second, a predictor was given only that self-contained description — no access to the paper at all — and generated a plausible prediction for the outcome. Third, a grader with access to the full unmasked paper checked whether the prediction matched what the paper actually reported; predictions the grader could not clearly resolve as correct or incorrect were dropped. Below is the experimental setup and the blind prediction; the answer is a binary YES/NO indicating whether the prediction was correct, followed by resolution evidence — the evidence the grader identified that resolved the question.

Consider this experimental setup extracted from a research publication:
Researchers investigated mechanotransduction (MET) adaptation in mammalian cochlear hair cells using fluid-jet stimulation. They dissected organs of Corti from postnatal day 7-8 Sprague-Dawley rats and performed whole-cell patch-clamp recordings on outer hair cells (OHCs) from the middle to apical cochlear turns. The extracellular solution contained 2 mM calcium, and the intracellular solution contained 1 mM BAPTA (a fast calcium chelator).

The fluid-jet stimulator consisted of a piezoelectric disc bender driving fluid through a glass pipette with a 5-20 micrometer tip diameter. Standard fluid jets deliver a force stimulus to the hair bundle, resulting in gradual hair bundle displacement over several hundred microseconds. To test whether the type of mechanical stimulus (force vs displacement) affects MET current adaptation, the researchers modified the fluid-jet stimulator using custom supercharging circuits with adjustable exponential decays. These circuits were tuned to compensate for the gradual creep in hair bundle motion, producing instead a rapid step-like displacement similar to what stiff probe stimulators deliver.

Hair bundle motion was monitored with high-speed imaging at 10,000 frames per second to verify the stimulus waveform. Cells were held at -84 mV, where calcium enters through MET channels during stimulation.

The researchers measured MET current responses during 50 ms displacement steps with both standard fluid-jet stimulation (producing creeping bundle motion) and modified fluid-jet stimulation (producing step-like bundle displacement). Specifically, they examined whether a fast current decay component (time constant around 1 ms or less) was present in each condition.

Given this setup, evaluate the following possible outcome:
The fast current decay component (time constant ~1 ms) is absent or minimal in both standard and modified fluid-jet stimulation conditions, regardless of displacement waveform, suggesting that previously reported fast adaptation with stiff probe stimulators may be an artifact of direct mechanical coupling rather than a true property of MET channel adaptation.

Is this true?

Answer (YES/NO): NO